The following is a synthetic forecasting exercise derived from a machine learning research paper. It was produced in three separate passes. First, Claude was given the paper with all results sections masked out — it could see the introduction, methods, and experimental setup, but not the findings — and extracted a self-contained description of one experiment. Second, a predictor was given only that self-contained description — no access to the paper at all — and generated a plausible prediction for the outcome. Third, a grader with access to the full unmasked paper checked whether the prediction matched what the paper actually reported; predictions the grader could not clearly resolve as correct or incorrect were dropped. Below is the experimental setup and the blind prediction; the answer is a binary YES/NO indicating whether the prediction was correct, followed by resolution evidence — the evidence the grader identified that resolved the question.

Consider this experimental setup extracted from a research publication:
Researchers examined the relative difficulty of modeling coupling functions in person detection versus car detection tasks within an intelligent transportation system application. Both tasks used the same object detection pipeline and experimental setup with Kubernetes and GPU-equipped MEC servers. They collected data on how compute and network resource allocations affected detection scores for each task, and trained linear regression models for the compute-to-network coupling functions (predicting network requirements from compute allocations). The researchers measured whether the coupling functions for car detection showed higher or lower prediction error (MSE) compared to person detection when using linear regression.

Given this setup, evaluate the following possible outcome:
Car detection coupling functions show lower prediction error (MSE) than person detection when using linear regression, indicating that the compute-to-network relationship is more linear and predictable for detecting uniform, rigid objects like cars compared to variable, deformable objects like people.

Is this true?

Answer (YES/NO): YES